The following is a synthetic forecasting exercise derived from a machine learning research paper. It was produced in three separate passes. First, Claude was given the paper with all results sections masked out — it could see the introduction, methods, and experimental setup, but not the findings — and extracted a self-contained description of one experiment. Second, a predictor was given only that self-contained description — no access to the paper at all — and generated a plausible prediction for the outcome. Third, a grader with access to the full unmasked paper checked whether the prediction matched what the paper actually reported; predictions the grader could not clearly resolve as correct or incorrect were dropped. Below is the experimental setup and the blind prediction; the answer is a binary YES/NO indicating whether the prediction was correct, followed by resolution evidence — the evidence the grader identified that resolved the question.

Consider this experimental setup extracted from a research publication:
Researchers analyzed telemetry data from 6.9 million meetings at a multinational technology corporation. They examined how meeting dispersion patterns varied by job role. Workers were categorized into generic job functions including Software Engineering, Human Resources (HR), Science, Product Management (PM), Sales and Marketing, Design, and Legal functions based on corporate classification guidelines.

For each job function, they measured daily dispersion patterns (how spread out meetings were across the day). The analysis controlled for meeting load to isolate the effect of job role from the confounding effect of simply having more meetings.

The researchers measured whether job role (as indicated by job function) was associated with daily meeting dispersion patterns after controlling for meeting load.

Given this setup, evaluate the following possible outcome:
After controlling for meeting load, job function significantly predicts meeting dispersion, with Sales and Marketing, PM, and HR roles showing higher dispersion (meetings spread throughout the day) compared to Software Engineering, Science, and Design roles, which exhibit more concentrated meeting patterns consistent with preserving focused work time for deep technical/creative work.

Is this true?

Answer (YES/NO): NO